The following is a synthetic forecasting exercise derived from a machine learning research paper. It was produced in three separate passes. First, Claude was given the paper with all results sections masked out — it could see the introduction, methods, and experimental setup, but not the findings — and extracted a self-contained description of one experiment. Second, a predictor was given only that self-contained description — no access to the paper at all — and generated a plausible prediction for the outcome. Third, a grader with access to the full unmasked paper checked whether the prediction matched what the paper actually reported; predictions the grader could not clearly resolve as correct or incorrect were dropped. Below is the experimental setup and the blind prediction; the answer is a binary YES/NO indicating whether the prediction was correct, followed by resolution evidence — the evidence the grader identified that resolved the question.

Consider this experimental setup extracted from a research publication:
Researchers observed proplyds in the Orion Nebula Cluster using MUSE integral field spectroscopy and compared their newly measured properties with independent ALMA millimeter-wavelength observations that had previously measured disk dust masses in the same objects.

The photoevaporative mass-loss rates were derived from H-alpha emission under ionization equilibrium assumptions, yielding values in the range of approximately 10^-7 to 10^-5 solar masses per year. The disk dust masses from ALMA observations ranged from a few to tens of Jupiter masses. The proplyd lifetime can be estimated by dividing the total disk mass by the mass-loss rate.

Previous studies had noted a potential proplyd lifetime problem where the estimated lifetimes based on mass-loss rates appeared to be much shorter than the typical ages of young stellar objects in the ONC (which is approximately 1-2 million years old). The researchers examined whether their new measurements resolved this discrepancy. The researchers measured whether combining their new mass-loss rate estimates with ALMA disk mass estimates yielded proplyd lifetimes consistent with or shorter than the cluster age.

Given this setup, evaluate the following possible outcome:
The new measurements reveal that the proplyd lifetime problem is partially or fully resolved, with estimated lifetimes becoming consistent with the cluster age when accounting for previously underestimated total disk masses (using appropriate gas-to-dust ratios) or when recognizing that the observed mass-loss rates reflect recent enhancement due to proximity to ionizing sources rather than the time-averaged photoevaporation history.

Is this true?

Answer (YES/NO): NO